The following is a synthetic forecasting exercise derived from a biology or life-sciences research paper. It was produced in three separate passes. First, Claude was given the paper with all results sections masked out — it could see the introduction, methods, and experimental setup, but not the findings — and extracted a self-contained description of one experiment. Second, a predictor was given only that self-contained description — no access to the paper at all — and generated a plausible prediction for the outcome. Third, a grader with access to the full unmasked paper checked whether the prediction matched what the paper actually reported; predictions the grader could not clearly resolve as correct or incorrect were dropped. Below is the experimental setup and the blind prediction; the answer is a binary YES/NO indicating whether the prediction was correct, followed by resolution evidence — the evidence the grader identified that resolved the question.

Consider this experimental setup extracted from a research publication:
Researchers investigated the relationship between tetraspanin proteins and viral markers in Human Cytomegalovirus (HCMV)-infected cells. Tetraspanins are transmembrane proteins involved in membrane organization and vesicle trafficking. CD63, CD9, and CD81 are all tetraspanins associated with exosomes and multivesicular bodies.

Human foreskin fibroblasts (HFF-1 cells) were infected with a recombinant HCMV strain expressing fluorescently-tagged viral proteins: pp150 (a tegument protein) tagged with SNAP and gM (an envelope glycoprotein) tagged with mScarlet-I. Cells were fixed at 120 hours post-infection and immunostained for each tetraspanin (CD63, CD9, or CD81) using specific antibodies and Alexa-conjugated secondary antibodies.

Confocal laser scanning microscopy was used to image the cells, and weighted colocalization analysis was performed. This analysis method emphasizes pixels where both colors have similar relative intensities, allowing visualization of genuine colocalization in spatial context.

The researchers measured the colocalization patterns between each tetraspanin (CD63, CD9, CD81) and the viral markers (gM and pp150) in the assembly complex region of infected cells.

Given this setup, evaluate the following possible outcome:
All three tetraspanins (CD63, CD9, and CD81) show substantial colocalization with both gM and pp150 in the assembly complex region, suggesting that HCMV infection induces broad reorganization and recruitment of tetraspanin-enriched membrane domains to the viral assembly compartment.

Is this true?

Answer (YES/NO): NO